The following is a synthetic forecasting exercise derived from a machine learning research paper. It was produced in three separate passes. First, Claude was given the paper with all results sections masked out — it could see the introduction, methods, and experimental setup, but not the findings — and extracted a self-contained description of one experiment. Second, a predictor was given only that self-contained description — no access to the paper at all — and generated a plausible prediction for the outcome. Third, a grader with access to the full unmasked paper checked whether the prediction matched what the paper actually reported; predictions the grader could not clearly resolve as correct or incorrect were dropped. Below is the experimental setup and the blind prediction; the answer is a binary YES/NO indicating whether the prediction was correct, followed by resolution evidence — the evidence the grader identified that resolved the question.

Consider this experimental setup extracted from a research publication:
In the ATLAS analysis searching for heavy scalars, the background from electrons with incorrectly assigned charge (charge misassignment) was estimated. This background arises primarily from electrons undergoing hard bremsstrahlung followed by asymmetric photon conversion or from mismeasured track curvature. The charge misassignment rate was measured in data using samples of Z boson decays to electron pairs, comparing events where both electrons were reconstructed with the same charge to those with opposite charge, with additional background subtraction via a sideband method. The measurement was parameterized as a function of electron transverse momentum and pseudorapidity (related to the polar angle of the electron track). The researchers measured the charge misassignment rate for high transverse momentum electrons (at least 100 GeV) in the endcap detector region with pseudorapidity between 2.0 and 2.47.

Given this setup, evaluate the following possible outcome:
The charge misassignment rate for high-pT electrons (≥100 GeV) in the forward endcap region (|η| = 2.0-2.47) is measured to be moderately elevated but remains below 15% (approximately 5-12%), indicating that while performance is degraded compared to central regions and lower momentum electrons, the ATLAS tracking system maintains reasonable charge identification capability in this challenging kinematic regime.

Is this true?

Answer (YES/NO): NO